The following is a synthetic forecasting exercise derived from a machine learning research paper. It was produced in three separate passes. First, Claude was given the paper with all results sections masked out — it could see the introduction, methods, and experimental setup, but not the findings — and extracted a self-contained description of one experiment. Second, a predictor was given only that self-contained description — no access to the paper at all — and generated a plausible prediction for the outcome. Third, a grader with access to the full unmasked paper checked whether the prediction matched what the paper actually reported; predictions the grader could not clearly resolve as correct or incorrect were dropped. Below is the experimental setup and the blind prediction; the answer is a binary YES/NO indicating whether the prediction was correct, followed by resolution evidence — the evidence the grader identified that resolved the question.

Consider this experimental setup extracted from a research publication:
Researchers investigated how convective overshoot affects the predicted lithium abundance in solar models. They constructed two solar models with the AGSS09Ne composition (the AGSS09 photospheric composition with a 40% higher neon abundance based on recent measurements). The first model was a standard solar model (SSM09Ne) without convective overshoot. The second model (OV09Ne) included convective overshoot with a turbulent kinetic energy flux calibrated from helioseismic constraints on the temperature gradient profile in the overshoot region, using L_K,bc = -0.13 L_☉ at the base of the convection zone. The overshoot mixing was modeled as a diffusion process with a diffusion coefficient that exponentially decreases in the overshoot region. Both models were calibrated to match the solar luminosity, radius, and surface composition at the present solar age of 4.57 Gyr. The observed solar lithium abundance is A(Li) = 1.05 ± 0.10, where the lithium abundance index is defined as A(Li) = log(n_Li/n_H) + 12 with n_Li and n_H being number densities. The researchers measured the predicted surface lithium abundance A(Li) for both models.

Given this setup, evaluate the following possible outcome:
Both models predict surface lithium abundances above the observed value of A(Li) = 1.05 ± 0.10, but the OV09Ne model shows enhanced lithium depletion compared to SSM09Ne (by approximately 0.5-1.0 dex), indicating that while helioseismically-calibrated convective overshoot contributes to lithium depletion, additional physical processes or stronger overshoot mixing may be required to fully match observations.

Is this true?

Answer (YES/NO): NO